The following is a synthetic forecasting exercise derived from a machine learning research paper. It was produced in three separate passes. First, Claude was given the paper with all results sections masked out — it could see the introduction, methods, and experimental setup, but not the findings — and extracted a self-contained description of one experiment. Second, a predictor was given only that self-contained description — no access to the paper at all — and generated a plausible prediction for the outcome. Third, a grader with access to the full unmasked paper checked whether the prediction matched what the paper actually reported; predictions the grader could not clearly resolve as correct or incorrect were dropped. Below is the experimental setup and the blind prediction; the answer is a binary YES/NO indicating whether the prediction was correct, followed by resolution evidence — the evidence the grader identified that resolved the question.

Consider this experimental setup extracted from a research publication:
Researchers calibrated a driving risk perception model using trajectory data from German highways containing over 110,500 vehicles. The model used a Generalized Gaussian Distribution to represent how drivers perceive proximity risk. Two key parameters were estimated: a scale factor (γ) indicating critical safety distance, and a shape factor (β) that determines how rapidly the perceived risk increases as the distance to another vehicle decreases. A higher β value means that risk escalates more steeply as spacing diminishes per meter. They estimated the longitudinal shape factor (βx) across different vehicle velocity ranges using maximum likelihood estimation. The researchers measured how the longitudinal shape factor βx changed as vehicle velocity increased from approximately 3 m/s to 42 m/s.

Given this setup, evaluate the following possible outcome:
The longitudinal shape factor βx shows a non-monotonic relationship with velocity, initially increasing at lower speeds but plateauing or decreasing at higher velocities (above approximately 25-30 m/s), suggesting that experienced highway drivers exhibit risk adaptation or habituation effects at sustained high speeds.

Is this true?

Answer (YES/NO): NO